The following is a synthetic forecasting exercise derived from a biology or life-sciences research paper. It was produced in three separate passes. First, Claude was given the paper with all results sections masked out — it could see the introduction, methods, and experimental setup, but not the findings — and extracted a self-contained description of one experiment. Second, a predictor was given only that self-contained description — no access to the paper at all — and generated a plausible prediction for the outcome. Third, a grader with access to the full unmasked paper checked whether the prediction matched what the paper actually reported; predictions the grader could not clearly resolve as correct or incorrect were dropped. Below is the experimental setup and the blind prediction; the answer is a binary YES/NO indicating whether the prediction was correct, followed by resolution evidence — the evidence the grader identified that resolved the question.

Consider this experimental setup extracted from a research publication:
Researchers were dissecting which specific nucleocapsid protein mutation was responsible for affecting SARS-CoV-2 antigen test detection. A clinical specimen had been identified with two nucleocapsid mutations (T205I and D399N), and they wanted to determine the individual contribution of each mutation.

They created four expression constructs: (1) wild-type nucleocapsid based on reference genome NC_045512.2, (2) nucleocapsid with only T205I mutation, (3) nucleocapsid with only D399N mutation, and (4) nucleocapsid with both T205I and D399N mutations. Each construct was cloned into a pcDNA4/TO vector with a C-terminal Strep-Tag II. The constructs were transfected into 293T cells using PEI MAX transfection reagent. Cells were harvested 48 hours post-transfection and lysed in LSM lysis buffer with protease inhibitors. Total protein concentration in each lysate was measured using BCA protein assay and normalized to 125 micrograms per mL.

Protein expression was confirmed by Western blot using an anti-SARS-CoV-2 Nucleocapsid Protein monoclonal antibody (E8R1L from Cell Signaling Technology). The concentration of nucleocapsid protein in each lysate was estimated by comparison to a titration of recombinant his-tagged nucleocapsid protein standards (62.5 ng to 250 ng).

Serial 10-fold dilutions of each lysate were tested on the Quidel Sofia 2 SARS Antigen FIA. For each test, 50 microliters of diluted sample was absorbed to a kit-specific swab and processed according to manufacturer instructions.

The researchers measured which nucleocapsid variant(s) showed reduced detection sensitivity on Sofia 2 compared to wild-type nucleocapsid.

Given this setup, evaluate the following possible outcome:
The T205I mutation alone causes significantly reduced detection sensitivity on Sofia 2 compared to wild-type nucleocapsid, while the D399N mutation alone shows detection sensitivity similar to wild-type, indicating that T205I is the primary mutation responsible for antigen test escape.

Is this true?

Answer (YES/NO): NO